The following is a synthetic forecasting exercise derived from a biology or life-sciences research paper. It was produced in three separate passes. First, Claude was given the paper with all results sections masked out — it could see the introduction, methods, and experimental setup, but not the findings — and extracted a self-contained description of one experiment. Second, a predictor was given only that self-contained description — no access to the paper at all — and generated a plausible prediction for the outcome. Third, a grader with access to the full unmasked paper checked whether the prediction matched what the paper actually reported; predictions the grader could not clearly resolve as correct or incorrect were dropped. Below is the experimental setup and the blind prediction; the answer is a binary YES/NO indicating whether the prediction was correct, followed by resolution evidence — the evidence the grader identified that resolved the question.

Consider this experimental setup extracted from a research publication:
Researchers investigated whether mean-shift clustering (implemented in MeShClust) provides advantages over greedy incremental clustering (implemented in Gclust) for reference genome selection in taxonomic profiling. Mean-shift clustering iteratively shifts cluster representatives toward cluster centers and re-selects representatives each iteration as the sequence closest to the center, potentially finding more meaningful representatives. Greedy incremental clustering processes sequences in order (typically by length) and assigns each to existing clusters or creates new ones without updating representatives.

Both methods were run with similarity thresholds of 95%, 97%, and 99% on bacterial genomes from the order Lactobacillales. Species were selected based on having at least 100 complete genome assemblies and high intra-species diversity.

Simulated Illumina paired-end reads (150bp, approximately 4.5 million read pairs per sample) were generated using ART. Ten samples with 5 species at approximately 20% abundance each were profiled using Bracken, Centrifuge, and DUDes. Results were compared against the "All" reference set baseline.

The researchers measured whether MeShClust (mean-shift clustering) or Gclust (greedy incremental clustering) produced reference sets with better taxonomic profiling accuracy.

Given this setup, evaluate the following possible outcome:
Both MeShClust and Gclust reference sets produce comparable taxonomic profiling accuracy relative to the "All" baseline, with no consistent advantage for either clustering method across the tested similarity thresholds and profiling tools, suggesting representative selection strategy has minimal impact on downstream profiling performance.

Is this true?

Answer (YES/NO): YES